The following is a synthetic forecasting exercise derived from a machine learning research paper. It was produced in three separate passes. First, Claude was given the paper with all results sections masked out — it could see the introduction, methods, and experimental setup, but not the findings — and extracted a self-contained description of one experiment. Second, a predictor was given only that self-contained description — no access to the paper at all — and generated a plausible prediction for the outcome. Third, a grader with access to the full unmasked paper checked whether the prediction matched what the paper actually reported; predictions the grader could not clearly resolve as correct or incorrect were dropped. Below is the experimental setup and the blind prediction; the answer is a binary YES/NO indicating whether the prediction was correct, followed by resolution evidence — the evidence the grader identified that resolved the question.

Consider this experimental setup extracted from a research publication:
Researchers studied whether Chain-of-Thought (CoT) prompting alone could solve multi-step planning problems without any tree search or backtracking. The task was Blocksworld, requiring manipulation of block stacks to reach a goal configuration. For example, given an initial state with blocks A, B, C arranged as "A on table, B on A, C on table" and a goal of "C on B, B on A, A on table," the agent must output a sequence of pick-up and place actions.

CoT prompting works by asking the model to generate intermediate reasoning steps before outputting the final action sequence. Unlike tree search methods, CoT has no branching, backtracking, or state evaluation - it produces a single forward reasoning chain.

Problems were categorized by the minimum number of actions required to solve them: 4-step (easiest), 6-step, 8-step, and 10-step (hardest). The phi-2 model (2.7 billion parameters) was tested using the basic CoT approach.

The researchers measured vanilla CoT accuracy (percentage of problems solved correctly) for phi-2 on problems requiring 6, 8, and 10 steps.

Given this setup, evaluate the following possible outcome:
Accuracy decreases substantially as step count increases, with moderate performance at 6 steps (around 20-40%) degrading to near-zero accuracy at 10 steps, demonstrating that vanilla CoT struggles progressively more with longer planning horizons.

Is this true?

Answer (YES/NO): NO